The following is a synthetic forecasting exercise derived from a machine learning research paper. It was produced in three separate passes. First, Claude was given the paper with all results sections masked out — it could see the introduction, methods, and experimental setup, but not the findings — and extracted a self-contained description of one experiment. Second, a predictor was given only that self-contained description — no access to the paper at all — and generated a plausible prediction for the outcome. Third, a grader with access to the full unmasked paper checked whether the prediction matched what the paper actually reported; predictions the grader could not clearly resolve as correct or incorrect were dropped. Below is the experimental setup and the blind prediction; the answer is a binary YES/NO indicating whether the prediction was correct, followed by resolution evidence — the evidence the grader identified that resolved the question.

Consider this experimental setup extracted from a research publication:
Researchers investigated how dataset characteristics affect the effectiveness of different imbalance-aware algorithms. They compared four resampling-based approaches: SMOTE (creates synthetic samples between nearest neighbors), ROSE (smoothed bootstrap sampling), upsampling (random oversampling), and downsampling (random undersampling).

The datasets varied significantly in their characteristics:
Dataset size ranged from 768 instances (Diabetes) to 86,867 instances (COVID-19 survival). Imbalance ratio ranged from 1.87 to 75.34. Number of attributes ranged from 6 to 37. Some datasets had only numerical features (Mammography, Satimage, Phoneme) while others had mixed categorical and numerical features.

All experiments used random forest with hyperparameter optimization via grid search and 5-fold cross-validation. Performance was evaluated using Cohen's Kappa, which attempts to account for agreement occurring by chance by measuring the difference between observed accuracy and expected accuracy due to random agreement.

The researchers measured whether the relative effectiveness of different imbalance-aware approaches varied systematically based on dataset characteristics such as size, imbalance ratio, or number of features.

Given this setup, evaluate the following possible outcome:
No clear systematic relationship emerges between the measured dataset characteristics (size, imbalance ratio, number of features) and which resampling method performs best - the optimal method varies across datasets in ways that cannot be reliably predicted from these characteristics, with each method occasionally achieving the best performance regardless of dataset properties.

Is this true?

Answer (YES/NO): NO